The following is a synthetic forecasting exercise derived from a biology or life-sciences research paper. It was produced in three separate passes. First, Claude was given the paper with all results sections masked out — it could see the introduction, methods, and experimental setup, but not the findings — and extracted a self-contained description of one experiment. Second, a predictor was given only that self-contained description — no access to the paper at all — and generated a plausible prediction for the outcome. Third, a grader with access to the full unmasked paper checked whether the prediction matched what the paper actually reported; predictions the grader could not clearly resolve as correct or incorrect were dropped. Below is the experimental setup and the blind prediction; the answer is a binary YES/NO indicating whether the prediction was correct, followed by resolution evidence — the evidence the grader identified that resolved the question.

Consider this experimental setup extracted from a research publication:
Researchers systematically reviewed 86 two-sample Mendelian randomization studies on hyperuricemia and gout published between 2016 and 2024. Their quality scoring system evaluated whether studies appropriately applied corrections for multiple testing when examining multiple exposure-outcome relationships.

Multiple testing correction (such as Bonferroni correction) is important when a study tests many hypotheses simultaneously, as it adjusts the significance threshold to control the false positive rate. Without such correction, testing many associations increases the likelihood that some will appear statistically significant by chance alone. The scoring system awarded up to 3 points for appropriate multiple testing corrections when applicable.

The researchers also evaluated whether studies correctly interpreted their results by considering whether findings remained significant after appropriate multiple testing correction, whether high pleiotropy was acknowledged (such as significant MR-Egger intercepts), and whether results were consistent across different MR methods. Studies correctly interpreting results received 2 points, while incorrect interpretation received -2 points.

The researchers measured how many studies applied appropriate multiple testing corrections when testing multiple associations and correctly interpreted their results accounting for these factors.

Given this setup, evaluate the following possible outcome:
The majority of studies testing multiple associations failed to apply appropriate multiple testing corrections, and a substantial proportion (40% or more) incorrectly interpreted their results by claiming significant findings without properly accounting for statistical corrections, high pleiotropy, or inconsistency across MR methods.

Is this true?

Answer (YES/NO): NO